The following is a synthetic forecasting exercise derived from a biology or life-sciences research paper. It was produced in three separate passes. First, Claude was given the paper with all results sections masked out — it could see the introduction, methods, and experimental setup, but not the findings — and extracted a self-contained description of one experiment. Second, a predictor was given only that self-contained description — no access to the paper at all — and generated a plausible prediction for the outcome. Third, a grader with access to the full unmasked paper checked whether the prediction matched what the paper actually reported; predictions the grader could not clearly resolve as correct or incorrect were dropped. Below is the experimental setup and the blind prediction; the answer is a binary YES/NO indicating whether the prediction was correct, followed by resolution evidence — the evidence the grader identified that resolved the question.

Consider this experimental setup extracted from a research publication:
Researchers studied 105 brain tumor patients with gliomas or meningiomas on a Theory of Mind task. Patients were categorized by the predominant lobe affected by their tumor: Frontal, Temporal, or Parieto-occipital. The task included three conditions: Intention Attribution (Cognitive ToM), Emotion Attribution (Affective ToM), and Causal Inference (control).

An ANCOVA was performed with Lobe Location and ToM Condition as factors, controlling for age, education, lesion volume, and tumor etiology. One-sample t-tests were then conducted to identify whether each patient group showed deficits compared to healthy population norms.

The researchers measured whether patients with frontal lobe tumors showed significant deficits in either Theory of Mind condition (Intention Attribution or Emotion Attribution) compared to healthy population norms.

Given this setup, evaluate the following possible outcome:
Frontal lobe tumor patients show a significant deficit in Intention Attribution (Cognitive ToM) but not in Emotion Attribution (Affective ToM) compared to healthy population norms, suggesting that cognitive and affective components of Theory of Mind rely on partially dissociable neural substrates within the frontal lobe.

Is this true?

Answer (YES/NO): NO